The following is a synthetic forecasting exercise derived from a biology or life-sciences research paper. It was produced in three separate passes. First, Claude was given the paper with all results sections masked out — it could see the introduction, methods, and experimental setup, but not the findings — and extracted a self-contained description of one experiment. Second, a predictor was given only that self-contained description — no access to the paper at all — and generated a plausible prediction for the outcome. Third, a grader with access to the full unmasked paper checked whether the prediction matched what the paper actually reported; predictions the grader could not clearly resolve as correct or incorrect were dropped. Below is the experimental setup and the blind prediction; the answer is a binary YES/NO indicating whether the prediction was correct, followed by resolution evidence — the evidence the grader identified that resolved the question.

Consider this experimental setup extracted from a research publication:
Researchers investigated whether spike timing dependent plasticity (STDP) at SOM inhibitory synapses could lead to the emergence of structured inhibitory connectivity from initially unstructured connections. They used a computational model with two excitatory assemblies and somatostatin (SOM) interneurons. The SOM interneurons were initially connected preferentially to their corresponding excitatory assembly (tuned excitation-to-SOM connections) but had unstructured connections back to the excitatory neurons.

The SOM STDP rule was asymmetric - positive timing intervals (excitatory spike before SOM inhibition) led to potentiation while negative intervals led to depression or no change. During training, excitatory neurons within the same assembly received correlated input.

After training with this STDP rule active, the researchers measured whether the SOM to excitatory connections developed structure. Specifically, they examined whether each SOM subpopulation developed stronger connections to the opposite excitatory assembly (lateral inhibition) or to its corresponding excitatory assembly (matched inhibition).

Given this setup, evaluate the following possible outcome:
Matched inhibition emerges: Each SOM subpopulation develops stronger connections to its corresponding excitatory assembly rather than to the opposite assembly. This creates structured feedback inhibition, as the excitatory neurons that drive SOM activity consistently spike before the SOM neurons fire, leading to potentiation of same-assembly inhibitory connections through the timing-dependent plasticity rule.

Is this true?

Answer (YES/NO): NO